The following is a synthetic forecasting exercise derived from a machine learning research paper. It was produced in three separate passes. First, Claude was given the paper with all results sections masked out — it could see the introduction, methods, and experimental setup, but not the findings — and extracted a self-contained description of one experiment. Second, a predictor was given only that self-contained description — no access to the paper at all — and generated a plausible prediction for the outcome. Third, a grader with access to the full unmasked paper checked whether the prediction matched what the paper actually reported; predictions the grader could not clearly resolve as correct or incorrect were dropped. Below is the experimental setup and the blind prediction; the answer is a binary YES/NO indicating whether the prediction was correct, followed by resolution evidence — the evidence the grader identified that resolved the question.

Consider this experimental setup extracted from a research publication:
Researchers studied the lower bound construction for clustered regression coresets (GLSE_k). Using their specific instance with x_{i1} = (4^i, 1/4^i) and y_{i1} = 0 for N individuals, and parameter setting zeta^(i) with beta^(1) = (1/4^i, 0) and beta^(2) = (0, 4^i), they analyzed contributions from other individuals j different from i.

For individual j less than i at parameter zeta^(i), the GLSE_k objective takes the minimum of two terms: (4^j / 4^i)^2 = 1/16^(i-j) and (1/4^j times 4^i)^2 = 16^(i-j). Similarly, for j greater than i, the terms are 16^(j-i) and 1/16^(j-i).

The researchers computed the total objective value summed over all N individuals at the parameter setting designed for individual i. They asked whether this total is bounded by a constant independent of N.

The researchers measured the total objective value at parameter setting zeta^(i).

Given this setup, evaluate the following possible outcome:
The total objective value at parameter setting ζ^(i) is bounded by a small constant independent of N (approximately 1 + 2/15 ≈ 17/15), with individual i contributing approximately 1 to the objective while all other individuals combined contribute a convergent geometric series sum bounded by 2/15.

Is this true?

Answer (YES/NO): NO